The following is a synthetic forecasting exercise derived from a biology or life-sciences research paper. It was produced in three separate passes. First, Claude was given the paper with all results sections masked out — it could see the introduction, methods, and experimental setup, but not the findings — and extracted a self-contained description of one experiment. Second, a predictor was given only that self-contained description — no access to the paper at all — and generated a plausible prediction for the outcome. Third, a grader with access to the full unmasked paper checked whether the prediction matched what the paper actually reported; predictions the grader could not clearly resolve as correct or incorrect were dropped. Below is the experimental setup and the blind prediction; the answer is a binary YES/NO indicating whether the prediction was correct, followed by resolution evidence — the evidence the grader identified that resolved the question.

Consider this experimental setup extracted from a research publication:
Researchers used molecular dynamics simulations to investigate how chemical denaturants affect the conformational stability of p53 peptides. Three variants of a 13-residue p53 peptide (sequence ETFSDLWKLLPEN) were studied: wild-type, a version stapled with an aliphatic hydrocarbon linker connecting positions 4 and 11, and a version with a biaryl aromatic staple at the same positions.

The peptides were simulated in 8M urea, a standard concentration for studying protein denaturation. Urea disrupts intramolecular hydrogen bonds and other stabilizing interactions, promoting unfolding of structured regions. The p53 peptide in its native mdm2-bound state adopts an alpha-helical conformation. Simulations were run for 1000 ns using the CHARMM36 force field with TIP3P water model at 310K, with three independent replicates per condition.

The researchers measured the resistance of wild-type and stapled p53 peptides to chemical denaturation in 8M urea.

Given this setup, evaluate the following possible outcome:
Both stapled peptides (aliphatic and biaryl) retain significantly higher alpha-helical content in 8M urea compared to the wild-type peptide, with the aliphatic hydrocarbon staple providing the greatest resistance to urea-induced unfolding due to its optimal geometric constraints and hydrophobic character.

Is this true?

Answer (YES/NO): NO